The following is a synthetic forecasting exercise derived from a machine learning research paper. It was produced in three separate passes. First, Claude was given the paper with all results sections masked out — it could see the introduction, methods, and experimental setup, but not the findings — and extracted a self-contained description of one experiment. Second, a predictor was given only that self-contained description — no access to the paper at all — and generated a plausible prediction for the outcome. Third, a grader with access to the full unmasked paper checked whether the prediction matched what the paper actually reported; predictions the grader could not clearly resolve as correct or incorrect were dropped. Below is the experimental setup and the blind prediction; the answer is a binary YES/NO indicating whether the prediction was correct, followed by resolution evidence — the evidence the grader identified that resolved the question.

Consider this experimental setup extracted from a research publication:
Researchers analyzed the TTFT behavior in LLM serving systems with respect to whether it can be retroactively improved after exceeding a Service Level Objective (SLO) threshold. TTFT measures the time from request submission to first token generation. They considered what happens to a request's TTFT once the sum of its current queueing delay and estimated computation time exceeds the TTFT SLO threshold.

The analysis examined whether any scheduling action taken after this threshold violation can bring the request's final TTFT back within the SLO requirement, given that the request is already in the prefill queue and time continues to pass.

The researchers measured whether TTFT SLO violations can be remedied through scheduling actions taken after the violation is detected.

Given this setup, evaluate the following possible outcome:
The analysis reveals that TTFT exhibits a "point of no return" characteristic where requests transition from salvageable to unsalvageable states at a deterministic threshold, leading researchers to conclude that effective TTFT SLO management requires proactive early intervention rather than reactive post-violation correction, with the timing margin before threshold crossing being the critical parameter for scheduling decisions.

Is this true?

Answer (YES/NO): YES